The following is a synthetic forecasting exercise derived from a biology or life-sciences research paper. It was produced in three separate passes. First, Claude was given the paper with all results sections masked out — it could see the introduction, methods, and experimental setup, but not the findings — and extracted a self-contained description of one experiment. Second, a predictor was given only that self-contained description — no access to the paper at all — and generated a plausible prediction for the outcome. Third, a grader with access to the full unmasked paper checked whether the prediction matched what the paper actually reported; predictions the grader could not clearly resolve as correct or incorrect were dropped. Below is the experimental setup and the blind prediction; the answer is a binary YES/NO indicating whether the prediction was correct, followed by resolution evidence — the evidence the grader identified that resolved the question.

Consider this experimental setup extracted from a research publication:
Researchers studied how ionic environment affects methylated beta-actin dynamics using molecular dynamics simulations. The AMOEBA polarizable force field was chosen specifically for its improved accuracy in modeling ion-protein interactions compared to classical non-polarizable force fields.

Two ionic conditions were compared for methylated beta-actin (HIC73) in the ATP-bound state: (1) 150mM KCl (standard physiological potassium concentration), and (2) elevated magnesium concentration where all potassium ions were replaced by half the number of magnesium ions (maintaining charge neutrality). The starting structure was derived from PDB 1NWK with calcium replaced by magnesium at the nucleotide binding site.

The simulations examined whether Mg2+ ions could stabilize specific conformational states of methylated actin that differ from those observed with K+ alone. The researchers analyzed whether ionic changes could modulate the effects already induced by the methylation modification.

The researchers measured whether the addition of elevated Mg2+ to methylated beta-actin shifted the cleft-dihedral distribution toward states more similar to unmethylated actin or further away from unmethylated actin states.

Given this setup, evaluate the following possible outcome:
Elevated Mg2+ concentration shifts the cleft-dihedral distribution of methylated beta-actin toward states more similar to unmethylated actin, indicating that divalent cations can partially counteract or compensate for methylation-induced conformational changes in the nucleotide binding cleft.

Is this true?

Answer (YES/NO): NO